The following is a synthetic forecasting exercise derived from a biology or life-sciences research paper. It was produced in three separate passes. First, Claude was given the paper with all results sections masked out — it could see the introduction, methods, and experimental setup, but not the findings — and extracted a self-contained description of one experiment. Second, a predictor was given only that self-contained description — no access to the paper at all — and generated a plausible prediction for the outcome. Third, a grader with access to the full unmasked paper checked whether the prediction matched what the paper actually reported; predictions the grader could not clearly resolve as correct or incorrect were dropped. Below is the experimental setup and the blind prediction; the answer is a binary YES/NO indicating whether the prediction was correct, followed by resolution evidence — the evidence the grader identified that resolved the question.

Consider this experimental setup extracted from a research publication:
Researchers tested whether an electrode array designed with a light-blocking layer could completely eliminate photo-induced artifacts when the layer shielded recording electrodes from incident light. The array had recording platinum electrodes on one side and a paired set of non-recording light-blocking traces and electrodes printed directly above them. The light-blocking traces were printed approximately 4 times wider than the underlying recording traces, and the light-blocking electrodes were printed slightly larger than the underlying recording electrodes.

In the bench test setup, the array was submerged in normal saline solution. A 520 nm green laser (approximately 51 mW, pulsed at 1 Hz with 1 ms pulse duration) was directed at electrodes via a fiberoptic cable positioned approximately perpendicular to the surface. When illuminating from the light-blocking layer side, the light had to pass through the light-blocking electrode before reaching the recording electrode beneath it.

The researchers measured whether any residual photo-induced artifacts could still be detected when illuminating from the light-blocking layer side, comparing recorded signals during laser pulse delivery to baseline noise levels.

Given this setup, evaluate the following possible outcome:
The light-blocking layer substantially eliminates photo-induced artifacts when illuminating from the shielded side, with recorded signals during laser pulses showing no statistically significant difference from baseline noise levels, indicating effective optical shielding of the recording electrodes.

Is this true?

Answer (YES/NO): NO